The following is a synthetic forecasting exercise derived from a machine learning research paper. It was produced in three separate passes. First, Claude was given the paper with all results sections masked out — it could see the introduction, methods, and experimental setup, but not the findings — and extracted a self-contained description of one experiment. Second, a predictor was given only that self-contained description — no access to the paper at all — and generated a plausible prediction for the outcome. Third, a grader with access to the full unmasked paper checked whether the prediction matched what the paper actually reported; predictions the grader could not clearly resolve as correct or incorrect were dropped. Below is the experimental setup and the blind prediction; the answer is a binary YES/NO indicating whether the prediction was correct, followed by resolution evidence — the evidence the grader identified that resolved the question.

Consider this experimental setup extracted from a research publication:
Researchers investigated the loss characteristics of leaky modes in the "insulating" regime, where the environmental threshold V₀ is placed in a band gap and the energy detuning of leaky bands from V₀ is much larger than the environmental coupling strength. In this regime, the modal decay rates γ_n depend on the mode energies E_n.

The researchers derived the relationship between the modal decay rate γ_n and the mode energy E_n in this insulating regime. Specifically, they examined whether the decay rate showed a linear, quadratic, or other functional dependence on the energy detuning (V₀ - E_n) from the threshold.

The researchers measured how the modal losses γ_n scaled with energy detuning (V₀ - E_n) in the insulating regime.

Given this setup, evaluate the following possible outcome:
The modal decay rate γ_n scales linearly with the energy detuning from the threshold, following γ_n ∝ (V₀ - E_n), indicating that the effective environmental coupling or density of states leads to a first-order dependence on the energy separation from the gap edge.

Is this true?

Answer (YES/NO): YES